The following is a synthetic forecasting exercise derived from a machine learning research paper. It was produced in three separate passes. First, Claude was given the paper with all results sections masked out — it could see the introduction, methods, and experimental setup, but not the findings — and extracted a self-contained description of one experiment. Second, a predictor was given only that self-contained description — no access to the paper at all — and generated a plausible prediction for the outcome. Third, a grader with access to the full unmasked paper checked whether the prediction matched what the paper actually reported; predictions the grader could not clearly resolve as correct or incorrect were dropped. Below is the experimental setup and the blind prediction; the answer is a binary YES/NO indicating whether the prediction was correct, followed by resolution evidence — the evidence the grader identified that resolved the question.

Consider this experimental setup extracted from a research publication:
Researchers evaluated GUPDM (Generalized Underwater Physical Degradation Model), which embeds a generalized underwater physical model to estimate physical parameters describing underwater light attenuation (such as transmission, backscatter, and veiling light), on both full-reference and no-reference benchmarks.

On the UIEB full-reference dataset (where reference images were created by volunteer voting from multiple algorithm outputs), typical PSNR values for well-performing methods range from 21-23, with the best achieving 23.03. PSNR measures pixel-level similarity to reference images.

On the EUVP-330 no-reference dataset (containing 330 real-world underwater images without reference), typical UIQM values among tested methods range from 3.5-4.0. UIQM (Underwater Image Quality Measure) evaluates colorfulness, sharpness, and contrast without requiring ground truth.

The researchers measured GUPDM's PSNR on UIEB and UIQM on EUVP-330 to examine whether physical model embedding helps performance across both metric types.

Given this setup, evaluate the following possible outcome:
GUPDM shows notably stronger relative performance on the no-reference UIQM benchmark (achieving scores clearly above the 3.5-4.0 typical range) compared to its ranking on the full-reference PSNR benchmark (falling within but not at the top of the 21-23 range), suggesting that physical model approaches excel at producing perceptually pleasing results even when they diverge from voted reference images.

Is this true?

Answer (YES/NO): YES